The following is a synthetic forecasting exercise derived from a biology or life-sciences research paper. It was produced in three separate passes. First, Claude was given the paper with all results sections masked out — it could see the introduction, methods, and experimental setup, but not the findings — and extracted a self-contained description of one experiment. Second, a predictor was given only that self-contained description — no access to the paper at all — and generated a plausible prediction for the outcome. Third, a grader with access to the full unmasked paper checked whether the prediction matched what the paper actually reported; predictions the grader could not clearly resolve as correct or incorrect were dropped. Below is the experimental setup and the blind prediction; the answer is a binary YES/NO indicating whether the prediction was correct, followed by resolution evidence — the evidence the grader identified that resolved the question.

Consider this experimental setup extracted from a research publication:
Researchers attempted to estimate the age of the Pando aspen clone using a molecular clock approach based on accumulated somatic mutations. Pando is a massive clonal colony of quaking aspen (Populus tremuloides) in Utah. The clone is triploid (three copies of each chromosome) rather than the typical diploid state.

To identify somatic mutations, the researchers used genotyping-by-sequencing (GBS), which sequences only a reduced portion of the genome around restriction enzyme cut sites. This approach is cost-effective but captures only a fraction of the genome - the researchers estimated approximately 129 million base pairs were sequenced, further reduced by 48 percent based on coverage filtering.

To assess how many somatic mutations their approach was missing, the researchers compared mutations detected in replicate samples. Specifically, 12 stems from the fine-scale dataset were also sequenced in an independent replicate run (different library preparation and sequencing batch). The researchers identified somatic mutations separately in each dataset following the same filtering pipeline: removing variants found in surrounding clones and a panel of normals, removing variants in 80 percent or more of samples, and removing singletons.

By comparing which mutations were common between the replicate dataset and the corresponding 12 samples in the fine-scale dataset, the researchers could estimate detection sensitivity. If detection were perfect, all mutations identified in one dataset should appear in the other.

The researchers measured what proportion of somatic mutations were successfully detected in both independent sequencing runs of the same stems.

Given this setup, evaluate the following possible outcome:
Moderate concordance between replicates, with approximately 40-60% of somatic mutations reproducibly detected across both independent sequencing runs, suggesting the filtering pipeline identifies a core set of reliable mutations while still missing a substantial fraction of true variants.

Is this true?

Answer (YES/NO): NO